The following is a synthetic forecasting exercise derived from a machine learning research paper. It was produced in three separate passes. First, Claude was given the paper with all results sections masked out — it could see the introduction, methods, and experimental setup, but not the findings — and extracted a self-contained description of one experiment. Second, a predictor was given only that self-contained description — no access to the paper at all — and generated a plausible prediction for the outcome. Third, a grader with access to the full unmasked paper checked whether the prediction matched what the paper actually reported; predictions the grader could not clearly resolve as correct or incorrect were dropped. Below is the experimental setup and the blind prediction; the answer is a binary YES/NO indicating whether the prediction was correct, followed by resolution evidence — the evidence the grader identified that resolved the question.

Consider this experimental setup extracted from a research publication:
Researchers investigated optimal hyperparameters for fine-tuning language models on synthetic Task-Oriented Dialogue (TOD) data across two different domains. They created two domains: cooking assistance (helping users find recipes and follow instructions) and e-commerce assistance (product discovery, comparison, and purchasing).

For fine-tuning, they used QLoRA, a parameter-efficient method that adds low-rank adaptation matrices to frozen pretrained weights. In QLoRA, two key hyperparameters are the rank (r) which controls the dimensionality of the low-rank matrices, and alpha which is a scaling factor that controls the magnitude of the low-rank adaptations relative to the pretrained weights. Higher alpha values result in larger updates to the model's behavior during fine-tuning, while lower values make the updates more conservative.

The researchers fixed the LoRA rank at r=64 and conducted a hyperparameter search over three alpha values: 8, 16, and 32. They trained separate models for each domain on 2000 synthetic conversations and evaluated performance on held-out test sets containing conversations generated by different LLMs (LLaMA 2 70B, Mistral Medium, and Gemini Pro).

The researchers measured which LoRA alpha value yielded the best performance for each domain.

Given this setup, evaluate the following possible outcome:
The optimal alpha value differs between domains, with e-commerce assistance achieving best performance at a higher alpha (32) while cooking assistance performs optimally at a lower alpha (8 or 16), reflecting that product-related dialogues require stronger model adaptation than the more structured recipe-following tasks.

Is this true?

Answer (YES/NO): YES